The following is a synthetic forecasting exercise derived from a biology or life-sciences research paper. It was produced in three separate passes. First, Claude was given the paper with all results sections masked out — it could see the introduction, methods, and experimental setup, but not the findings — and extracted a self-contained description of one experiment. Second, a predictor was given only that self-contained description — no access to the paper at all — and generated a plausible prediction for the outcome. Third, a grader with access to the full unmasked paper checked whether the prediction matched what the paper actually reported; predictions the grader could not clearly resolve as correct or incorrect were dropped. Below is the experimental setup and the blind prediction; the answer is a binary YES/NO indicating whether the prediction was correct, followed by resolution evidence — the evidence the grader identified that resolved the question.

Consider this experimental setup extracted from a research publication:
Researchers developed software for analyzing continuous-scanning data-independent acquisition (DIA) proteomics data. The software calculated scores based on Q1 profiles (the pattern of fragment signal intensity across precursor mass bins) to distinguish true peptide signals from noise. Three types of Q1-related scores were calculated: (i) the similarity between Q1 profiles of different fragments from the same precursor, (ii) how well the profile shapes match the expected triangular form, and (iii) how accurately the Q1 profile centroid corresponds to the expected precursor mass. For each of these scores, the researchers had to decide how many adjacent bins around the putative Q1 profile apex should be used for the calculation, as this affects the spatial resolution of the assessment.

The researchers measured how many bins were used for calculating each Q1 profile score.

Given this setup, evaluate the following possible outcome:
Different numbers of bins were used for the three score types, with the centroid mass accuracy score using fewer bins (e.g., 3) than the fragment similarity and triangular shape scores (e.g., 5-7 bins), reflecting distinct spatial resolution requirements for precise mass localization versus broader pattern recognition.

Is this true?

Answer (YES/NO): NO